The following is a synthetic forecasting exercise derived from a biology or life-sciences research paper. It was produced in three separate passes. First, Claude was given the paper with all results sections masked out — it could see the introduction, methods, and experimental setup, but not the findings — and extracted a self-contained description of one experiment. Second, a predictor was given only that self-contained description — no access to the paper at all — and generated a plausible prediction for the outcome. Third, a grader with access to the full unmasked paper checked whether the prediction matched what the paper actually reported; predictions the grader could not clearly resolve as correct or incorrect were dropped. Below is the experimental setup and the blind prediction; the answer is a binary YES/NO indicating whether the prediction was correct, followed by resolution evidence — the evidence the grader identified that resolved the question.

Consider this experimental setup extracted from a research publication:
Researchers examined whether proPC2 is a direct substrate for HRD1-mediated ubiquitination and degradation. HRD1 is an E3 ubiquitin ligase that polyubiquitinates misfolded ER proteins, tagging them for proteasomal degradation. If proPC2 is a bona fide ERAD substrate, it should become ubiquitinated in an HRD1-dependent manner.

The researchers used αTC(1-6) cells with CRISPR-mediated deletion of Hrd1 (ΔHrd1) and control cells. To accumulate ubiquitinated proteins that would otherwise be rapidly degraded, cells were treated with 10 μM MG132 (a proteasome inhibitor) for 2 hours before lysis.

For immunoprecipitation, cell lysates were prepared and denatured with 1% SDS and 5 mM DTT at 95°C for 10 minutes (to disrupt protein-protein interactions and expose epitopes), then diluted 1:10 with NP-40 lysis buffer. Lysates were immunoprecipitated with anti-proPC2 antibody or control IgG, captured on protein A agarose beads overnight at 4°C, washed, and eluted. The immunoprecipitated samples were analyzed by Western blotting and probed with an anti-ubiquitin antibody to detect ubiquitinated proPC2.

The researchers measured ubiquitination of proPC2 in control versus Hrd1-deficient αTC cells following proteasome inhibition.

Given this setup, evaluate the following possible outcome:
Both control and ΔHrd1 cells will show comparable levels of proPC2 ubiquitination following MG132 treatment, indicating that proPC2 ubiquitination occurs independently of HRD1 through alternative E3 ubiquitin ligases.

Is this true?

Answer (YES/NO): NO